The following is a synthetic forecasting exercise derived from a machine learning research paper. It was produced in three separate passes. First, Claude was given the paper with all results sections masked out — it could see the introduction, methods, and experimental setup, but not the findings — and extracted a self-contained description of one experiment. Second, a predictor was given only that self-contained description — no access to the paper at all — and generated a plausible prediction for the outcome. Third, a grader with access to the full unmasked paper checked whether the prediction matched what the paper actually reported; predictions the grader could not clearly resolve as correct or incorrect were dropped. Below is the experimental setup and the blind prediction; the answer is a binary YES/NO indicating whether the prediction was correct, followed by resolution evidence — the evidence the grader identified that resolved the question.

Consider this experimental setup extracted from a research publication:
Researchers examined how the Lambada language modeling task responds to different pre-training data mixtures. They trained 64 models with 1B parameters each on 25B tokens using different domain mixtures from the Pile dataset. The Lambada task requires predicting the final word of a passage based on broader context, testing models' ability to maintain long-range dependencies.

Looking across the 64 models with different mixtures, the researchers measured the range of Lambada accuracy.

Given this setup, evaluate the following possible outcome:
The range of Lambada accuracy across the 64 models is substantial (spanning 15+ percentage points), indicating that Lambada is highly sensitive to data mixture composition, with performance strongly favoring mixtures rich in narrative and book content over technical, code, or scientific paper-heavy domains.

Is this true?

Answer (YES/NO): NO